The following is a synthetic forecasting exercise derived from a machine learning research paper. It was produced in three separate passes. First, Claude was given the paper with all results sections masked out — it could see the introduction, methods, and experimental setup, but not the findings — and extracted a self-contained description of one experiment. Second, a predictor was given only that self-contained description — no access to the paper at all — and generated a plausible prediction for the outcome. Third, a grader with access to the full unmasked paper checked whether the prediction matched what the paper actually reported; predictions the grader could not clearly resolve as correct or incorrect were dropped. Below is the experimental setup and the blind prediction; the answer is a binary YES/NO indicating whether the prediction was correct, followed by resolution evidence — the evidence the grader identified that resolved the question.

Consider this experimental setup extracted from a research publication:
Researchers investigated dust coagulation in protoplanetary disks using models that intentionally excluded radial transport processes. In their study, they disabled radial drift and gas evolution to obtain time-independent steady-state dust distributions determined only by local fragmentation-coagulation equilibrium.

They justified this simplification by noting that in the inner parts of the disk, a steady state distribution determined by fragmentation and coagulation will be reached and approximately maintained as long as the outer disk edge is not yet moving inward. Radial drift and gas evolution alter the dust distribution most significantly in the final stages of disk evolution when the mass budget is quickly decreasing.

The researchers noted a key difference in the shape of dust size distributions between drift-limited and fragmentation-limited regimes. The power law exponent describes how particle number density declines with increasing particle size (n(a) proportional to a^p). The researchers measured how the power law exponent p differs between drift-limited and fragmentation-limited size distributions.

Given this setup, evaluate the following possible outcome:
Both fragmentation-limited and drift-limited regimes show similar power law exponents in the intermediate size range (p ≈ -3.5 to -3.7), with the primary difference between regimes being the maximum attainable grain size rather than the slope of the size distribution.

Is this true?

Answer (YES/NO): NO